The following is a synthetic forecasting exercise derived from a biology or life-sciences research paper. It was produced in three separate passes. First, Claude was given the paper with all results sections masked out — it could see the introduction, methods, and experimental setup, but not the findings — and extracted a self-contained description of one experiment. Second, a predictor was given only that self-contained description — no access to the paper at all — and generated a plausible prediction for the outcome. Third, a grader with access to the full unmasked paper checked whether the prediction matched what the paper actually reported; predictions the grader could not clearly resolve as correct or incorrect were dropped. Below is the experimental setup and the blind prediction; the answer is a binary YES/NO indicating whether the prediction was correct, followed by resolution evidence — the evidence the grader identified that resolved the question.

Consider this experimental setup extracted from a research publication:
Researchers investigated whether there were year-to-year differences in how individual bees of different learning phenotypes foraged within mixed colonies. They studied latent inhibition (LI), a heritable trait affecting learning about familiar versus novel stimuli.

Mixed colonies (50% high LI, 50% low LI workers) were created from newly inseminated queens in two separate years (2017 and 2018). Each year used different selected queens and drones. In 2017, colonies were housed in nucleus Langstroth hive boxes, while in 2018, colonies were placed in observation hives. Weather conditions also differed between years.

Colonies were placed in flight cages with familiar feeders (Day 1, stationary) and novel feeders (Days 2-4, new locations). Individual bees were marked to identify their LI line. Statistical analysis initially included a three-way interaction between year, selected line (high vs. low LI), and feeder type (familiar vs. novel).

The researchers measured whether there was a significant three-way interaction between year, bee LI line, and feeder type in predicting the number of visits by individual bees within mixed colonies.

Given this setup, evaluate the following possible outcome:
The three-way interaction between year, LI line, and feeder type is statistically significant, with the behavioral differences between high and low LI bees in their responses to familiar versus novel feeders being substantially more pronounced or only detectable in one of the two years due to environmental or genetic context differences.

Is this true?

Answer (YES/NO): YES